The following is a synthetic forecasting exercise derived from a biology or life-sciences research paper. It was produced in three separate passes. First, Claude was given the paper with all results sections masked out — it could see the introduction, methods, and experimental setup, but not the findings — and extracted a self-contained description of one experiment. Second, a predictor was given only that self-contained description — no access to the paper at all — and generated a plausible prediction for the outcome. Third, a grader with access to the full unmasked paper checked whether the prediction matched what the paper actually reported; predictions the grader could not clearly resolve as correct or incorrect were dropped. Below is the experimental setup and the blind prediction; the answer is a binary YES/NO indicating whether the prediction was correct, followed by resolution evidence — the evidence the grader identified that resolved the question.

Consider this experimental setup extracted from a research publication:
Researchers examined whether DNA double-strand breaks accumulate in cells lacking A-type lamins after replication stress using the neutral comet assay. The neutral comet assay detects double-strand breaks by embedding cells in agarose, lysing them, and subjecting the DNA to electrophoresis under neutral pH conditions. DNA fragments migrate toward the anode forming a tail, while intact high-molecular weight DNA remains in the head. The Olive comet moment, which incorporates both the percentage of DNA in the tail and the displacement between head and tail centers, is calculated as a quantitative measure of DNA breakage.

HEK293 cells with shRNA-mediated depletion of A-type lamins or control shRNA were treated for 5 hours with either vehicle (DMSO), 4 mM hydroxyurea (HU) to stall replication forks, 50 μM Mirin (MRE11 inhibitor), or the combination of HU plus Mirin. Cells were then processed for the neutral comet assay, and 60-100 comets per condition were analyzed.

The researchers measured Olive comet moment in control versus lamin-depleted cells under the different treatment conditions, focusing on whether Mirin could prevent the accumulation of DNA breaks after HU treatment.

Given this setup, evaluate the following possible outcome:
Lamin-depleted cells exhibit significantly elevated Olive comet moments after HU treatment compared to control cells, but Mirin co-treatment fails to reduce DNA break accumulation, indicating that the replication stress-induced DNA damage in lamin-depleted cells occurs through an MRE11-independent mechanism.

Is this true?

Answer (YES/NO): NO